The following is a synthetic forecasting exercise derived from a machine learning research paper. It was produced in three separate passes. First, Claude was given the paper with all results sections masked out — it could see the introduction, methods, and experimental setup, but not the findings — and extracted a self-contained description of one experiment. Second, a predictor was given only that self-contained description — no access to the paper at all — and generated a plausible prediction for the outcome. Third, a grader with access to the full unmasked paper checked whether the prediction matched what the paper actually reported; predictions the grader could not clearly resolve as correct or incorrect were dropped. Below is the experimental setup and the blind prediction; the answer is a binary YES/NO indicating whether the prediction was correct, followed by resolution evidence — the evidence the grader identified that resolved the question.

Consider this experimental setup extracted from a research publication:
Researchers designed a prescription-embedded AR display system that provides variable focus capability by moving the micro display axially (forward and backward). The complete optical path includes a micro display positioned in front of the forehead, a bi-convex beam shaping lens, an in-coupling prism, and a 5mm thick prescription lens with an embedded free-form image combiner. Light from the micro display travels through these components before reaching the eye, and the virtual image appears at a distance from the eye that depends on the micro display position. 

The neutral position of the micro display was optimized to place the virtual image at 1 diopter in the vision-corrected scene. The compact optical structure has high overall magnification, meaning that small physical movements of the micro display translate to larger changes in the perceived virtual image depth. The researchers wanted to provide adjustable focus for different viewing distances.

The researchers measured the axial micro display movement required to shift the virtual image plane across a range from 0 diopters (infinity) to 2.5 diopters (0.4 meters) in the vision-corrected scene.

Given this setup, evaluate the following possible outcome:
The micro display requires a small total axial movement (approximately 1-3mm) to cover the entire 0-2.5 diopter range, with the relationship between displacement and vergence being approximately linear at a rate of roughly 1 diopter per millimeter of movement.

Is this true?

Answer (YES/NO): NO